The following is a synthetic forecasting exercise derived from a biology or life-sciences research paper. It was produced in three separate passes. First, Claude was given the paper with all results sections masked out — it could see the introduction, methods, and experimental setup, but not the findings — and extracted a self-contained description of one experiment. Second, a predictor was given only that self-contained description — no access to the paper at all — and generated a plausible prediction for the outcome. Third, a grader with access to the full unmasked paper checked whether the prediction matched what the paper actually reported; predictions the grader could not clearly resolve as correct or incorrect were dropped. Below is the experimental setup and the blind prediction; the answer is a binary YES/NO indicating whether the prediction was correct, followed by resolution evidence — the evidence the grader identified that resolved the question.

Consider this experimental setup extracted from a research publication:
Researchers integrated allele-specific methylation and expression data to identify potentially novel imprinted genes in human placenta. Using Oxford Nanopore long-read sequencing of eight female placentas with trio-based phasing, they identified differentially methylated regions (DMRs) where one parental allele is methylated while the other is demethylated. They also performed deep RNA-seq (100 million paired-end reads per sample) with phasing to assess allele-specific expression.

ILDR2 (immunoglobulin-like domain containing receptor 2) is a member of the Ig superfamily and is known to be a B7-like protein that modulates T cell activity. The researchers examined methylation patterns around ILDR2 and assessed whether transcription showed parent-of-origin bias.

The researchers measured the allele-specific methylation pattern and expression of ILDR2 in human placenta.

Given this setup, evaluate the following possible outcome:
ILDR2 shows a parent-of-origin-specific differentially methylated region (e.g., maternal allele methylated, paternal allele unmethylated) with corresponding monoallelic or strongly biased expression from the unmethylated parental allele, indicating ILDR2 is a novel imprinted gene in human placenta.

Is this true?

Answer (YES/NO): YES